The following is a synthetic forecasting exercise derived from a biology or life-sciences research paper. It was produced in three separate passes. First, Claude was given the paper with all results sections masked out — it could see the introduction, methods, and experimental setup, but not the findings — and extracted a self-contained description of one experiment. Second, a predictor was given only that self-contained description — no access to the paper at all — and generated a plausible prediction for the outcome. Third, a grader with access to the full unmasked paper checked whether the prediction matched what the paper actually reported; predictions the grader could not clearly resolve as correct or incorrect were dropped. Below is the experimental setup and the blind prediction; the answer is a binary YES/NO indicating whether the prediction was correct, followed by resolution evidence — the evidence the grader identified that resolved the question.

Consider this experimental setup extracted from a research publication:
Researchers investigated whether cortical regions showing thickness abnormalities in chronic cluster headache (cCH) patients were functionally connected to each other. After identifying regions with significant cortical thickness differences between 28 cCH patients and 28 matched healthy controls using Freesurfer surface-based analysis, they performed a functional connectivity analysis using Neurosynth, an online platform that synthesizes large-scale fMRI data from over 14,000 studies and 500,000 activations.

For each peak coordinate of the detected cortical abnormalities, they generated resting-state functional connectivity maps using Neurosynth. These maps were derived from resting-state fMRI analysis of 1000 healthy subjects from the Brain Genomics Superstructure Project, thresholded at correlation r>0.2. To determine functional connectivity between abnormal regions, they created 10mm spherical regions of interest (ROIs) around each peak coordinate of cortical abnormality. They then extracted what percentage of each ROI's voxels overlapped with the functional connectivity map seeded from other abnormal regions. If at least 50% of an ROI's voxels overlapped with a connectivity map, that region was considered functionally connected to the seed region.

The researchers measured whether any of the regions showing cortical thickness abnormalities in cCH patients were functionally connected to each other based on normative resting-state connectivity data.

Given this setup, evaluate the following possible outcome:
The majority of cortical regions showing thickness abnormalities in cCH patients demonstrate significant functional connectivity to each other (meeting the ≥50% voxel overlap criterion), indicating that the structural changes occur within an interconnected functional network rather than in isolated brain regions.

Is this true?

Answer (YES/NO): NO